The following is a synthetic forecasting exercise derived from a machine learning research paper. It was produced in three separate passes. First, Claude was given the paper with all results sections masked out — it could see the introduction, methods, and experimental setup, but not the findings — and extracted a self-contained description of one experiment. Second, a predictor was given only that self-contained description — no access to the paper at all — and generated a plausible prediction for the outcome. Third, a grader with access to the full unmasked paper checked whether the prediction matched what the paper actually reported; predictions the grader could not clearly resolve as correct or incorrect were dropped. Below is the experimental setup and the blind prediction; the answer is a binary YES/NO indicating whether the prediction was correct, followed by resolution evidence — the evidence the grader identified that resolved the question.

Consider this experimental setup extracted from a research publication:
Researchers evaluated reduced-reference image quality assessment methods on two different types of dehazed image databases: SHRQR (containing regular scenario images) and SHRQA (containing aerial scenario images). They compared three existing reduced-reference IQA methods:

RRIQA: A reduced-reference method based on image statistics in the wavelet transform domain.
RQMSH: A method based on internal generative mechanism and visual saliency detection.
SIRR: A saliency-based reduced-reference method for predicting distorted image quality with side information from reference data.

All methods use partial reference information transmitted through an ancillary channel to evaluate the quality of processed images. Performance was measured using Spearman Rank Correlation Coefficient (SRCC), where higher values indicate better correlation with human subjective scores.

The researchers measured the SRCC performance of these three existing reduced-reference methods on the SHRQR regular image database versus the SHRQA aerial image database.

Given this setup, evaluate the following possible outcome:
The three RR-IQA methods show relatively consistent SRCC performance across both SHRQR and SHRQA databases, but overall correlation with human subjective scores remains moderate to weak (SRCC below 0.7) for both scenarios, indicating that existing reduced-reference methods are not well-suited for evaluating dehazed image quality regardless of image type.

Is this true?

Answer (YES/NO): NO